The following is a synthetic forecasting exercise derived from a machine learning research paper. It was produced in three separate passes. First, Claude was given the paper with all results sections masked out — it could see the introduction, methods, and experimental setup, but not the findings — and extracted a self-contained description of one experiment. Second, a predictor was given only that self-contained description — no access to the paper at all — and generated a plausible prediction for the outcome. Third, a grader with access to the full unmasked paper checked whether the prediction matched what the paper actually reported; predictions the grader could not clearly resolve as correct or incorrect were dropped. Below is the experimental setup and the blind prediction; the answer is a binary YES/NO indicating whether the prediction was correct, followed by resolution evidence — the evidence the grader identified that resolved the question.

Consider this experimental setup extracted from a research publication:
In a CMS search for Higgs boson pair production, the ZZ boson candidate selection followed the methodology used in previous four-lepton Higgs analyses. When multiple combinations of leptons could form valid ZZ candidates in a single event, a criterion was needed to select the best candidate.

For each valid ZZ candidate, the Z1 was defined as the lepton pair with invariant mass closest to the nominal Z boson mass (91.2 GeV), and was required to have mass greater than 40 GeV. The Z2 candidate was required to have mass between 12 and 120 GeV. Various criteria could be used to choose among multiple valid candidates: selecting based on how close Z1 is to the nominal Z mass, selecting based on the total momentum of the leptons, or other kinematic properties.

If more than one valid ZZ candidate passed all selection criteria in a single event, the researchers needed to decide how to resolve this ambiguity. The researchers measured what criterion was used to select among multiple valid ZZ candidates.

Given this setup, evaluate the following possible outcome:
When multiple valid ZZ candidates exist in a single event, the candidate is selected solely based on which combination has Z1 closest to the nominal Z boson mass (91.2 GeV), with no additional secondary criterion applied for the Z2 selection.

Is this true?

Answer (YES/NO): NO